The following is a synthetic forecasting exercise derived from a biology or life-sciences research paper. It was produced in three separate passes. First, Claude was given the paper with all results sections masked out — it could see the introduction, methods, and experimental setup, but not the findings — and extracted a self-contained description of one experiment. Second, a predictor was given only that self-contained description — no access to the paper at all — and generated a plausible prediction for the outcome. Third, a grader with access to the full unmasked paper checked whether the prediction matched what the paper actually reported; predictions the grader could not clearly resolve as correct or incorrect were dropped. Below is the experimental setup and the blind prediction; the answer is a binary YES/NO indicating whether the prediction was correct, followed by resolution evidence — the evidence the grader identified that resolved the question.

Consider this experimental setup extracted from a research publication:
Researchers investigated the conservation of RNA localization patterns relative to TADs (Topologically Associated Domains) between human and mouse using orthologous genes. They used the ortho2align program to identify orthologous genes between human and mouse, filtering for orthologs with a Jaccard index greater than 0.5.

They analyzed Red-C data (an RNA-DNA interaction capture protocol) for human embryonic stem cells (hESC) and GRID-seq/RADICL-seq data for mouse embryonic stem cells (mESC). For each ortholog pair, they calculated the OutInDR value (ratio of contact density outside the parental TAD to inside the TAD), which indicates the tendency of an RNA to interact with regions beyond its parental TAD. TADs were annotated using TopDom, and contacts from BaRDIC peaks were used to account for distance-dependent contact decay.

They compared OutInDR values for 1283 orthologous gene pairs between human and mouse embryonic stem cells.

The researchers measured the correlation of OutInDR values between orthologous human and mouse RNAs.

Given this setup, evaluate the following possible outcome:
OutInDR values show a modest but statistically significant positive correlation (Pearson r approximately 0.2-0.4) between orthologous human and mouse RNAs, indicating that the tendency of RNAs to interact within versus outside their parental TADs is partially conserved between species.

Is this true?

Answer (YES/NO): NO